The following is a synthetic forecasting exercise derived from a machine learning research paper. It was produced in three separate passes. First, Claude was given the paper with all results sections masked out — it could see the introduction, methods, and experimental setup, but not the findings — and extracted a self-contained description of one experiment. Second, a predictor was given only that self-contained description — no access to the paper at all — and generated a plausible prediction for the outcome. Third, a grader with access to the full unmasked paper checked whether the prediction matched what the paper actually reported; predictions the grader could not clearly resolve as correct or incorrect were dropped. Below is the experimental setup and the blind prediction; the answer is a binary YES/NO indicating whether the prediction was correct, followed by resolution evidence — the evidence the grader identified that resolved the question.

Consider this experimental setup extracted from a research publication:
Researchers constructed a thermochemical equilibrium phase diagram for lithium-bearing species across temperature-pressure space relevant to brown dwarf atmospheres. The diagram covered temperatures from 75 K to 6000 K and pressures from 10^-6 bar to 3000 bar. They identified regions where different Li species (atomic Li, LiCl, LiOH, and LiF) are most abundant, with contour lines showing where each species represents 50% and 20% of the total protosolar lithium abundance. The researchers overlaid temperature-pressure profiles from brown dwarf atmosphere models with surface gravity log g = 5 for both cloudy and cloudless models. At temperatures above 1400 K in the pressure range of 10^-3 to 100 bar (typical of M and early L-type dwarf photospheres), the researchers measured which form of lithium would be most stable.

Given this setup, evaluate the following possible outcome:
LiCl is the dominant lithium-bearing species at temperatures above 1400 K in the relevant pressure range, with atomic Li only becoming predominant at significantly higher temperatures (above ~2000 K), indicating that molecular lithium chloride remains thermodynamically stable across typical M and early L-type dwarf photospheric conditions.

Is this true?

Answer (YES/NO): NO